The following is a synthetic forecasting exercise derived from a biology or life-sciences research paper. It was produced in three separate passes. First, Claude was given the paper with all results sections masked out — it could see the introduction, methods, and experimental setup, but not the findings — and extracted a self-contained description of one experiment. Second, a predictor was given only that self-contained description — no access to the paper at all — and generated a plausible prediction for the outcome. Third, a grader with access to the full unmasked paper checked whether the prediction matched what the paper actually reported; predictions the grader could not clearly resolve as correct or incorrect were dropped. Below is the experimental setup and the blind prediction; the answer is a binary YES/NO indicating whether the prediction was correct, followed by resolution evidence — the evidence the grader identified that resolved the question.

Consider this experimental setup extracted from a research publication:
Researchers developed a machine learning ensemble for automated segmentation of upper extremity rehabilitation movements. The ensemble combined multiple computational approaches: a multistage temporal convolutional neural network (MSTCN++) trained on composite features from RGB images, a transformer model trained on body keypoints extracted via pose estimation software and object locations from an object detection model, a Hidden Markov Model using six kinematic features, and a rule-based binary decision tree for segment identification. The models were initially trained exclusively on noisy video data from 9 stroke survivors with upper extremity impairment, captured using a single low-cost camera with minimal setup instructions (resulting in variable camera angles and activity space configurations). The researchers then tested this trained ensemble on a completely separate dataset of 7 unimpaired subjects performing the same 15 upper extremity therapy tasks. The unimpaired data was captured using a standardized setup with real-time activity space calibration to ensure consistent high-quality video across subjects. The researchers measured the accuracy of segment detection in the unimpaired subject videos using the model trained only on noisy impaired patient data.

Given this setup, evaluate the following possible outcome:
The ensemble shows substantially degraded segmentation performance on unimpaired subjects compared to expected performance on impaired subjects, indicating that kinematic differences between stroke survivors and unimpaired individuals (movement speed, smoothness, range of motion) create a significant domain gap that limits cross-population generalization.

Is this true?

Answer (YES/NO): NO